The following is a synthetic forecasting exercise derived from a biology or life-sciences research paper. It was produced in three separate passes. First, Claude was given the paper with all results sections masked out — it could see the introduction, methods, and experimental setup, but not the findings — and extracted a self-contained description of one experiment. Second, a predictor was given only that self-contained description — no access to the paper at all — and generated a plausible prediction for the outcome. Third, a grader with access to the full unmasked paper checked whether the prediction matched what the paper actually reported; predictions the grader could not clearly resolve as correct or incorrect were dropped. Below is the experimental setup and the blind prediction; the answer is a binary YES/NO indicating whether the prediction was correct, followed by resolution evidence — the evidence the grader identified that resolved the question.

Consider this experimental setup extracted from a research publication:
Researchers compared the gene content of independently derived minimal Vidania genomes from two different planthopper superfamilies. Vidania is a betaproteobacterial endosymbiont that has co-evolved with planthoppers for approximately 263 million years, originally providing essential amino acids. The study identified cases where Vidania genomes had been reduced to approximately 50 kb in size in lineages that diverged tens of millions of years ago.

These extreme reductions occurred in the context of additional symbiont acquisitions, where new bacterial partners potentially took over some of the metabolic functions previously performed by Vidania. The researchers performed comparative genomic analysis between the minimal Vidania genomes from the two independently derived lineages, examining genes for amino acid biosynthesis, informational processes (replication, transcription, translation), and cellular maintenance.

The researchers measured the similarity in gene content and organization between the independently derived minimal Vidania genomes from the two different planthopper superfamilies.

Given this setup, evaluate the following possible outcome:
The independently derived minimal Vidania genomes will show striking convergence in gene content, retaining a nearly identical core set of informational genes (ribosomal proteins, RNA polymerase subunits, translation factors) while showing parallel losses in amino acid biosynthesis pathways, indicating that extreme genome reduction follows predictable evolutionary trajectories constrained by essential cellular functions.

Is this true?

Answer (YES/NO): YES